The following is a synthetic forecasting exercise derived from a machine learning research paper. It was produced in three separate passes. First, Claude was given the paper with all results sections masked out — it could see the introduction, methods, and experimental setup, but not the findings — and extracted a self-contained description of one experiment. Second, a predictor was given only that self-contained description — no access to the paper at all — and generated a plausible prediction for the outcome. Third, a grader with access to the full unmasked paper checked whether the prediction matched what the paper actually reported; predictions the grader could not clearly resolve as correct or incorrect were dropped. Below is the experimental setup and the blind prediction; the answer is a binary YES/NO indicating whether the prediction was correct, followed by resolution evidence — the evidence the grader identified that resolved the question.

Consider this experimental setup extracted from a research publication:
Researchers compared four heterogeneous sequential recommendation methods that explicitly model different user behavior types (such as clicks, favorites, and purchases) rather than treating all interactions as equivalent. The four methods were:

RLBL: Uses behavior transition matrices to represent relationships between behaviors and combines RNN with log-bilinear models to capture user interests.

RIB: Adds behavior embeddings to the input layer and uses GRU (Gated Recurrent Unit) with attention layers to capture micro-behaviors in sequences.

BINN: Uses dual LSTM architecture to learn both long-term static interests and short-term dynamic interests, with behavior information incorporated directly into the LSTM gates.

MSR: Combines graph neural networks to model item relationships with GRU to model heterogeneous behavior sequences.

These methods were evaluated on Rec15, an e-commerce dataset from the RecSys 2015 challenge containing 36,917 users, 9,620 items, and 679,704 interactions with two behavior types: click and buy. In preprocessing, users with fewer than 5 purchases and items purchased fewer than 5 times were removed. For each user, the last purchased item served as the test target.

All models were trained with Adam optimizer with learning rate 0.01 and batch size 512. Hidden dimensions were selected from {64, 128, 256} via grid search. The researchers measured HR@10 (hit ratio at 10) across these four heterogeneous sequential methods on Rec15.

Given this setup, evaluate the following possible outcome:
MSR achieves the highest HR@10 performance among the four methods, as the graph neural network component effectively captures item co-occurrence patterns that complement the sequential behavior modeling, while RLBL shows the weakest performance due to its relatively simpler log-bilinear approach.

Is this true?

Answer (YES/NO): YES